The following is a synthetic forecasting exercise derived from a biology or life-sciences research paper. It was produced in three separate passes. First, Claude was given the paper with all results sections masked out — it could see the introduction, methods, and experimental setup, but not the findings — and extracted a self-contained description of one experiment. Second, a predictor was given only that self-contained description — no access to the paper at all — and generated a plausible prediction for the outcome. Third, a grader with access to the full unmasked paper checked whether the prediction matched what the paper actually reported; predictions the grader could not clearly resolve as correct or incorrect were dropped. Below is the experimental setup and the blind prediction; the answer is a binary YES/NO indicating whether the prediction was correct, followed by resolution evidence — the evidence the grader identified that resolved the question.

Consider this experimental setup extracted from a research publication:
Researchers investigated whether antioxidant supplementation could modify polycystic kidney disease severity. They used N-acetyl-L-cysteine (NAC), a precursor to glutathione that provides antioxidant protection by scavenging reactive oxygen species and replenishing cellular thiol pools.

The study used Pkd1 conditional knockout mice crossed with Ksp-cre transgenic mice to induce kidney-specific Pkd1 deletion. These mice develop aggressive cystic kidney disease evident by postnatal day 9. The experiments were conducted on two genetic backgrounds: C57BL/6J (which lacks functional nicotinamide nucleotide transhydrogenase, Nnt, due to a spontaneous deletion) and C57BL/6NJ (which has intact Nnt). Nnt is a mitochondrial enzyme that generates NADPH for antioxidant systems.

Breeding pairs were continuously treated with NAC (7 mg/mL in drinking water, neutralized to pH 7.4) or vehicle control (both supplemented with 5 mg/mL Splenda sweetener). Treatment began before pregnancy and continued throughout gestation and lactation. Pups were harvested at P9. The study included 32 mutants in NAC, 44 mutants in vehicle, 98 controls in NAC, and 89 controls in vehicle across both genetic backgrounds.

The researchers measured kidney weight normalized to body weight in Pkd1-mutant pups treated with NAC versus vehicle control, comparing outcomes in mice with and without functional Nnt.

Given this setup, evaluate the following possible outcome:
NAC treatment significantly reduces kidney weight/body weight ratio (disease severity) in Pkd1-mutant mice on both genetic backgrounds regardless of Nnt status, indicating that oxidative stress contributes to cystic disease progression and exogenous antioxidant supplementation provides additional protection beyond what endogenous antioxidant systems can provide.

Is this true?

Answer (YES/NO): NO